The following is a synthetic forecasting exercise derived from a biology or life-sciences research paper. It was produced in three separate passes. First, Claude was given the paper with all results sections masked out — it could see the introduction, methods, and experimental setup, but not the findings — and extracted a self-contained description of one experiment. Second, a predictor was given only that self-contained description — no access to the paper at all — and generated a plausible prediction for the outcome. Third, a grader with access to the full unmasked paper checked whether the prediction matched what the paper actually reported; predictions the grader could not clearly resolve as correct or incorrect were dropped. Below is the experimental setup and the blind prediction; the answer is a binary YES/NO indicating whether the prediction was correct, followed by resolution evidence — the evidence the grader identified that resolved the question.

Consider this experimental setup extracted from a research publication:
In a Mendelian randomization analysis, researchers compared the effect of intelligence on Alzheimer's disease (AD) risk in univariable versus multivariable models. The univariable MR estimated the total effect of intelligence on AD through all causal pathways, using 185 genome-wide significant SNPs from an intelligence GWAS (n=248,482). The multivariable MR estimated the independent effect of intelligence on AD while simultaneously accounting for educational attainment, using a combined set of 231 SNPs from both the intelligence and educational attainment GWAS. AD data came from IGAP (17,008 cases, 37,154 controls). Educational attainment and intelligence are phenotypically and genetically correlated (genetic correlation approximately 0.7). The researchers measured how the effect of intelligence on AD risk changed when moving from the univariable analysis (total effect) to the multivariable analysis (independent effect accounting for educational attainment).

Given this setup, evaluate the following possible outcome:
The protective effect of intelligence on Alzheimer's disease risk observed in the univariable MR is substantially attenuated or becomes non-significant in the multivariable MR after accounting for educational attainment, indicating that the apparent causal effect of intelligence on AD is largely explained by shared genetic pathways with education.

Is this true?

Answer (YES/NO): NO